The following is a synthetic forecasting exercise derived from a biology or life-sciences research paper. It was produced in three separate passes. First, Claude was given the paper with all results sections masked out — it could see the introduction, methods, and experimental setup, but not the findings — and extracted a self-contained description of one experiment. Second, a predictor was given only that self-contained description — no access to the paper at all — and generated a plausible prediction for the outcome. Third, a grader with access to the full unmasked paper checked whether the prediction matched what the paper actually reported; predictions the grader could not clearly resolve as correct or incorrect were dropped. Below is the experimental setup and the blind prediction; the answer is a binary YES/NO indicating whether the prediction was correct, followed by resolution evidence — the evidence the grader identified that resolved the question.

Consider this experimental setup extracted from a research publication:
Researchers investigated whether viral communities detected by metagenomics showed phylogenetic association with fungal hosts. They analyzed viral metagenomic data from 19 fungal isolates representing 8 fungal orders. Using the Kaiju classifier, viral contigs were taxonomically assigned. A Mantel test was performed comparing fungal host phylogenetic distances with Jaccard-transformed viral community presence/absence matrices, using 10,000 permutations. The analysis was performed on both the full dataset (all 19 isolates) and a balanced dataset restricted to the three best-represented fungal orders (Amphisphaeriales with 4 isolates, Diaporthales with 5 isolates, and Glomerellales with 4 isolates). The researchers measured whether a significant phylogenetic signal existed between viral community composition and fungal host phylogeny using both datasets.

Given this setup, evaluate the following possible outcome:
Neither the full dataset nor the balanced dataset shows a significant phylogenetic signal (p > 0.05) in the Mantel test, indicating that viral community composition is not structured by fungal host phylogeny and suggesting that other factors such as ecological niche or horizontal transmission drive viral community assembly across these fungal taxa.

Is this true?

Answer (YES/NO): NO